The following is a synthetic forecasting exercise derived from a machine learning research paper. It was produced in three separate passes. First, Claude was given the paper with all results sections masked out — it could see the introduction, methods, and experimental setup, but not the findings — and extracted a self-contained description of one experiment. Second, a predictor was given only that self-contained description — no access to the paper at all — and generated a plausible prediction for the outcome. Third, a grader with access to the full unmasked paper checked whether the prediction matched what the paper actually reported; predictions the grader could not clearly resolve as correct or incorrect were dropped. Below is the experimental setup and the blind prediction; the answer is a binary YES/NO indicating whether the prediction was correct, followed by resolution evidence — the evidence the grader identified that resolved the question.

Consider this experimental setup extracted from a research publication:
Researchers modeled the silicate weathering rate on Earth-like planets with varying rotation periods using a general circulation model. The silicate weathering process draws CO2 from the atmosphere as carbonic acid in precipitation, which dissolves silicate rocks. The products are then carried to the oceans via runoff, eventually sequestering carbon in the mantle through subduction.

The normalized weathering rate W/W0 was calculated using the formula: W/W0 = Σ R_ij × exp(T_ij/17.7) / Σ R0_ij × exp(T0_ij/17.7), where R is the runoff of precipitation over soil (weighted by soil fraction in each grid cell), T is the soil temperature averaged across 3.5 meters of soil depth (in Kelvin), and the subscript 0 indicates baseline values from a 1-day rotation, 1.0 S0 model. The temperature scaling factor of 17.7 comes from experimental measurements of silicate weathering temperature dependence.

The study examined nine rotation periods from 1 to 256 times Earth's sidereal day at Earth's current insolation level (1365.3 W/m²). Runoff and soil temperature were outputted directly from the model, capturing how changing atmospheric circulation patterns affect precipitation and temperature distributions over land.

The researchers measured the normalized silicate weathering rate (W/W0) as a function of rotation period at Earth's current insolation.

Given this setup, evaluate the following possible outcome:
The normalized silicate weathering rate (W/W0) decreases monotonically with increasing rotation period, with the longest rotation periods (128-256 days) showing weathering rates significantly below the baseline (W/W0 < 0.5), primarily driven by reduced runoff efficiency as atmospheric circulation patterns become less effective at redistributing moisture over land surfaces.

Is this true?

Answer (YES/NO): NO